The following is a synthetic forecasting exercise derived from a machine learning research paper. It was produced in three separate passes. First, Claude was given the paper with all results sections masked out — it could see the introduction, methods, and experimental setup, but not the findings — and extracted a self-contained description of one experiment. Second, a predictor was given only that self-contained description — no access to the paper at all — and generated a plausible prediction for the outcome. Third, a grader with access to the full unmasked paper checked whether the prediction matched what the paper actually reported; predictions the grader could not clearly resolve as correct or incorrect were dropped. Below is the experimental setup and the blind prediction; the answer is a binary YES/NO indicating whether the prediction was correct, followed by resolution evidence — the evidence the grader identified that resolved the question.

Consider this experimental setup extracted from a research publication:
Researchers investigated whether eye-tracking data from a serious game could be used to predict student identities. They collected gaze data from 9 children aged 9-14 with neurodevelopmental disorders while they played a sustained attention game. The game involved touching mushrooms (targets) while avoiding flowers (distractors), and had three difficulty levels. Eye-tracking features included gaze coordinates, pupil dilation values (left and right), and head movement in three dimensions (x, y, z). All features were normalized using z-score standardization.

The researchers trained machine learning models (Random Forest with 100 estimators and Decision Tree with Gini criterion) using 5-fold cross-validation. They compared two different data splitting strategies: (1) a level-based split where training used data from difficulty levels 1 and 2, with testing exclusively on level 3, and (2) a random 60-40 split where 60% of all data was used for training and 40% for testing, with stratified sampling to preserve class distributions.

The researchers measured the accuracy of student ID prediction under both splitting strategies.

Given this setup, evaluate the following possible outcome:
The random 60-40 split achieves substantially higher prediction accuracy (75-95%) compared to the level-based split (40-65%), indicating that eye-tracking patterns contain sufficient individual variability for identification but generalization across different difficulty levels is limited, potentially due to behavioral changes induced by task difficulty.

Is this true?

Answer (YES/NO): NO